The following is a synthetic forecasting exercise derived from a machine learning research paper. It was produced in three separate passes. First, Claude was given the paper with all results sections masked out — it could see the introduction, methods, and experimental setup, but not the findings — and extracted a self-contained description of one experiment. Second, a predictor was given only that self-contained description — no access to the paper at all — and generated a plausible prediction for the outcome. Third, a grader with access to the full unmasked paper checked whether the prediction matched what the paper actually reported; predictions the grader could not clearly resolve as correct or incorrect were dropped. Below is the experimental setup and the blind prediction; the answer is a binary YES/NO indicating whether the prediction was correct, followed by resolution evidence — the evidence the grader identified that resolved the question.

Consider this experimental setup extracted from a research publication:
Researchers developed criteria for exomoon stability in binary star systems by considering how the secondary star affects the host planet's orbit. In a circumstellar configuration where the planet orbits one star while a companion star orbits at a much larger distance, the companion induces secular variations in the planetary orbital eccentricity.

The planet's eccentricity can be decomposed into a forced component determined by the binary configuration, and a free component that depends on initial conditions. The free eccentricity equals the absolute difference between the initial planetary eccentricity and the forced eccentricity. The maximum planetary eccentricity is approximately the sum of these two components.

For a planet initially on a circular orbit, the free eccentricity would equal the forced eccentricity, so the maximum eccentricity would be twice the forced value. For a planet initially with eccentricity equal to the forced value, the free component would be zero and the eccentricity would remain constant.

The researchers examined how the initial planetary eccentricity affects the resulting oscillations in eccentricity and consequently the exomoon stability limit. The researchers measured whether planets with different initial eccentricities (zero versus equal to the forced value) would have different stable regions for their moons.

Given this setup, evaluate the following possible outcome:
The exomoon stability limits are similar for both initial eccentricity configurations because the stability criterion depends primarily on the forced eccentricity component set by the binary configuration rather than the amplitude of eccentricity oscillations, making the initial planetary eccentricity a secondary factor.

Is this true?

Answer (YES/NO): NO